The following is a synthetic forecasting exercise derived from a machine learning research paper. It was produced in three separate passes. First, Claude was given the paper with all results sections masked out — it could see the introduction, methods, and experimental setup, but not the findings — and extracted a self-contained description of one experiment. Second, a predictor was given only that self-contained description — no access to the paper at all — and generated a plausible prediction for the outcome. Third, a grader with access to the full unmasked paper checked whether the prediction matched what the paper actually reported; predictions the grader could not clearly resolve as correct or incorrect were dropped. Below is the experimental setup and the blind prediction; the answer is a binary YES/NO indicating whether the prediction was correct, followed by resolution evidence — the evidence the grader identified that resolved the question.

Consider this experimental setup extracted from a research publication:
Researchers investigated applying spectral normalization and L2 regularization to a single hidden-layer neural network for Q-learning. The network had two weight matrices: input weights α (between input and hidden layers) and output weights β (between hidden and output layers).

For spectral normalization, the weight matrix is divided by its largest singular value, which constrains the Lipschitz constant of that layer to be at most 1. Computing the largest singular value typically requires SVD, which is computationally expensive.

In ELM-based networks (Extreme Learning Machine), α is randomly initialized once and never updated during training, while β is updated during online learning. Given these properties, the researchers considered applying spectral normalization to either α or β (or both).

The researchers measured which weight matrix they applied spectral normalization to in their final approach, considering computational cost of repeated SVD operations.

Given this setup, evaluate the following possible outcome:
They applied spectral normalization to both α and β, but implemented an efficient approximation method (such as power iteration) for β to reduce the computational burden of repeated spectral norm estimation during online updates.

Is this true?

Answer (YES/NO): NO